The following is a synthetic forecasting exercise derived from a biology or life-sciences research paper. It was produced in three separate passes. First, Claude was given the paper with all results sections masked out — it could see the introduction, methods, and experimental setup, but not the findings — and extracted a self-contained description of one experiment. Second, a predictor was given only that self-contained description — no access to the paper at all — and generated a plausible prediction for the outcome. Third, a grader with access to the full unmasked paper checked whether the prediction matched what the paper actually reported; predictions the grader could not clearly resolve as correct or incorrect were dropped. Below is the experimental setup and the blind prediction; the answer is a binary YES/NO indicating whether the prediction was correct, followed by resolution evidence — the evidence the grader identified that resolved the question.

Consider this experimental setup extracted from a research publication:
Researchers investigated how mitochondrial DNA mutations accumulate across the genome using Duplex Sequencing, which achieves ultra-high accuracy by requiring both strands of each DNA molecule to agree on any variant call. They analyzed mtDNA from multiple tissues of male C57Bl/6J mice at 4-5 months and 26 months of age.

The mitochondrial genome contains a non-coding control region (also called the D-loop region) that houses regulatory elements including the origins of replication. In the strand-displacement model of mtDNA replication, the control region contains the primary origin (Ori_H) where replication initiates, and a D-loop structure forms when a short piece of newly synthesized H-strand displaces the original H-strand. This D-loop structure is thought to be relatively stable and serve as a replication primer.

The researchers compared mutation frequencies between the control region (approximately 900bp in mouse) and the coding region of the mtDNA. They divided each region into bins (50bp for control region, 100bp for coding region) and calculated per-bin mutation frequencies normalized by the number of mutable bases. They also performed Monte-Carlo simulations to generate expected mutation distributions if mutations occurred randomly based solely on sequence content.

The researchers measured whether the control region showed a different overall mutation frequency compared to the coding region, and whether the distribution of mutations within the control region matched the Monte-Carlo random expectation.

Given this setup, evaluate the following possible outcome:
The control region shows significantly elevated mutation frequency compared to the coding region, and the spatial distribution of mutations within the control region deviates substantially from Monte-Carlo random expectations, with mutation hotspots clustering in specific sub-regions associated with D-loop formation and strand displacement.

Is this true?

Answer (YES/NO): NO